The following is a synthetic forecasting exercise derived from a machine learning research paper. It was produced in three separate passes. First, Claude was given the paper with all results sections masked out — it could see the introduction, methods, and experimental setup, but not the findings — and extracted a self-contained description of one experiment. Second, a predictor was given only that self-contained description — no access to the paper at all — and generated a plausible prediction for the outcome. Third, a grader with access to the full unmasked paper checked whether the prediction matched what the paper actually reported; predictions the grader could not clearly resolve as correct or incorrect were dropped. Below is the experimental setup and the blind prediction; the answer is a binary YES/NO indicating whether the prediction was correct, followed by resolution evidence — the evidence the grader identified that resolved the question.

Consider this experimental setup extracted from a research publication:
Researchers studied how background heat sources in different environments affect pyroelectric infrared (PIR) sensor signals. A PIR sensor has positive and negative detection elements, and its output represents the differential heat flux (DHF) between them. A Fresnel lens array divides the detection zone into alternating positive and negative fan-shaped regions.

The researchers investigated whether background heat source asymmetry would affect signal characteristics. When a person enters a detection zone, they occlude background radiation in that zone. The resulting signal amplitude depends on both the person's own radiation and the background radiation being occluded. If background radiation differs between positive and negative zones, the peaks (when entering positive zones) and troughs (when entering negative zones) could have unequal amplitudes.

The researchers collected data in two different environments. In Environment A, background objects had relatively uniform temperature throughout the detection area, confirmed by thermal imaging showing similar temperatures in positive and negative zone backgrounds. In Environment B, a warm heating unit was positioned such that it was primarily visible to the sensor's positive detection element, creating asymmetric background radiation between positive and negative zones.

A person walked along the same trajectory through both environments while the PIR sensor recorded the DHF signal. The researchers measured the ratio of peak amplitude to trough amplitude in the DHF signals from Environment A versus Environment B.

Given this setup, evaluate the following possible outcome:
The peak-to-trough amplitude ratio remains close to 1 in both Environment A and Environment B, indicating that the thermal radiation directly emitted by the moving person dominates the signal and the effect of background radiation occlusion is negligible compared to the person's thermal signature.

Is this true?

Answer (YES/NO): NO